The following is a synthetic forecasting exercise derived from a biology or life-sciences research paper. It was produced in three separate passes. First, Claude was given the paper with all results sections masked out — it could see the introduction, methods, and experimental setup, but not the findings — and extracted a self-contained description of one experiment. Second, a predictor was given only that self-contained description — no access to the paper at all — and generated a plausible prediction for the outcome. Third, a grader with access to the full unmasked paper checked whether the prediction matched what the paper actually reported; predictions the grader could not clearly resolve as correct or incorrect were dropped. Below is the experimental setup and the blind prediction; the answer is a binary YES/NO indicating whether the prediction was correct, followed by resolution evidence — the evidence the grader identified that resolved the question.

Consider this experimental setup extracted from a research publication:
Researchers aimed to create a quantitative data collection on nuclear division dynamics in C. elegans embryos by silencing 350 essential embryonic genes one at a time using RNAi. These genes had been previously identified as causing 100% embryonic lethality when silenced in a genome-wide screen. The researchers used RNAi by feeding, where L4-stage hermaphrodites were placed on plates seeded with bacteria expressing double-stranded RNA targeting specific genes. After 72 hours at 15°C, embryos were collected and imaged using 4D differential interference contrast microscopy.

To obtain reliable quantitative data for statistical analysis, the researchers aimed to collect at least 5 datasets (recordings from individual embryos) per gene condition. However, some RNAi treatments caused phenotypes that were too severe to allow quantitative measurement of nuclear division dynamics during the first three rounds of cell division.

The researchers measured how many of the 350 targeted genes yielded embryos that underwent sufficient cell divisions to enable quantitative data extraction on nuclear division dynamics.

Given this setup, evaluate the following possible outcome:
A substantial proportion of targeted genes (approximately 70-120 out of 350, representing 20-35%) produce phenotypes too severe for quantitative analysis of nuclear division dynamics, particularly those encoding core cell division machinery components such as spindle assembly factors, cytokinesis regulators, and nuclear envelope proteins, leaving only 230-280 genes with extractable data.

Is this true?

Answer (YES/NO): YES